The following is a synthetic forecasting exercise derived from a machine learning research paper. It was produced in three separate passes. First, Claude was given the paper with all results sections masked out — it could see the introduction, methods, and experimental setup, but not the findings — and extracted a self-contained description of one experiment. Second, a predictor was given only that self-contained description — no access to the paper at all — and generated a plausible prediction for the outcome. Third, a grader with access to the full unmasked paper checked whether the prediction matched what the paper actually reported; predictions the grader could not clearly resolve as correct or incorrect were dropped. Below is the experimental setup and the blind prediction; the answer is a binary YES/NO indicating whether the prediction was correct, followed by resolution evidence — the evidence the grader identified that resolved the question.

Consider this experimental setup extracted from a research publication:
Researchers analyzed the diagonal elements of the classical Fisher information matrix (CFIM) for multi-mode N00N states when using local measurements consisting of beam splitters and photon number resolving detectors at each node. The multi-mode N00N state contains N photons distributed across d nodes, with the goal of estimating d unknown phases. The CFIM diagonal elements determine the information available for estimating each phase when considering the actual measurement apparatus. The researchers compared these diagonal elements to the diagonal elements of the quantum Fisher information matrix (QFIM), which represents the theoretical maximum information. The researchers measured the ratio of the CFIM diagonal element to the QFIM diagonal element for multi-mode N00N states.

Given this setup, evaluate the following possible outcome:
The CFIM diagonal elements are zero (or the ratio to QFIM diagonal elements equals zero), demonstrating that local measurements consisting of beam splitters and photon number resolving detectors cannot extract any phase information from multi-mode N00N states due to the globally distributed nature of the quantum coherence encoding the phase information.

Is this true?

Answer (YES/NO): NO